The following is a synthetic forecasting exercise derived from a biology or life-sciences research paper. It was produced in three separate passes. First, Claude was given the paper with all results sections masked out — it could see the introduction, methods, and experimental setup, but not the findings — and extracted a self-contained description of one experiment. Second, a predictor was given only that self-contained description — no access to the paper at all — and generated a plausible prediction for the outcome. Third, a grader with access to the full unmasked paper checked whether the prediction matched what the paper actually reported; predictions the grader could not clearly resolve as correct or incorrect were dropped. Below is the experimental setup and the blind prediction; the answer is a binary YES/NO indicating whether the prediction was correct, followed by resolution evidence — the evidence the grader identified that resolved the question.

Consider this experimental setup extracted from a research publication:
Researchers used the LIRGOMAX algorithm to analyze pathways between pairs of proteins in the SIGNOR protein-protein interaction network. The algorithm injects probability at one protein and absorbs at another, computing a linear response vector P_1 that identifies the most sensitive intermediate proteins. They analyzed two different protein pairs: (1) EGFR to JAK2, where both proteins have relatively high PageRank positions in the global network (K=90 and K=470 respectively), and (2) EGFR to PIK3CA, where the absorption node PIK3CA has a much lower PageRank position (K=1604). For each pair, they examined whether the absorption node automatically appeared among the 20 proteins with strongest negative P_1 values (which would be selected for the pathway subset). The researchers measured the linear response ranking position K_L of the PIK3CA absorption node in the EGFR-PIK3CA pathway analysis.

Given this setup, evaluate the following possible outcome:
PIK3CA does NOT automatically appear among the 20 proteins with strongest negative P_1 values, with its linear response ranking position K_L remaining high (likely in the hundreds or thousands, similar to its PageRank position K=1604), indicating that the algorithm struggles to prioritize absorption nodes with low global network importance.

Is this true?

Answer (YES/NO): YES